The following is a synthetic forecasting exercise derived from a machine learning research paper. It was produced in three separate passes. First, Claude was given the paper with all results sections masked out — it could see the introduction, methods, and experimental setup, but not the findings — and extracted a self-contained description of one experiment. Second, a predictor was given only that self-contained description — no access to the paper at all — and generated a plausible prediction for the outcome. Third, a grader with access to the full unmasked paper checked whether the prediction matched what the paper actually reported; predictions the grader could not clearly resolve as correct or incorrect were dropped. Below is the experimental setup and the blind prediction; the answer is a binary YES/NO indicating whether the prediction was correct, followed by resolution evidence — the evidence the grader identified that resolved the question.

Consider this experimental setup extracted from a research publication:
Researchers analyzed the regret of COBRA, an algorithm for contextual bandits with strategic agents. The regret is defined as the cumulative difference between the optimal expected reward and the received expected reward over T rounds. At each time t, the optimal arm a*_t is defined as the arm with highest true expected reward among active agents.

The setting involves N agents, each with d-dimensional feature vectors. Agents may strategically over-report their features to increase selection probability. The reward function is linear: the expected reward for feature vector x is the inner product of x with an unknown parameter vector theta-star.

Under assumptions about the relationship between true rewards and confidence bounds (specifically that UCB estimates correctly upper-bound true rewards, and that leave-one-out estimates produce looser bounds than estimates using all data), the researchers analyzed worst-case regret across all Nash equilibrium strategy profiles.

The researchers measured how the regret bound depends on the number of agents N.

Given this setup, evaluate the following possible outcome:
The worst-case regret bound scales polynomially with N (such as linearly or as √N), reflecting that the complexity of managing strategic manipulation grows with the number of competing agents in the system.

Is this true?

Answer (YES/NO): YES